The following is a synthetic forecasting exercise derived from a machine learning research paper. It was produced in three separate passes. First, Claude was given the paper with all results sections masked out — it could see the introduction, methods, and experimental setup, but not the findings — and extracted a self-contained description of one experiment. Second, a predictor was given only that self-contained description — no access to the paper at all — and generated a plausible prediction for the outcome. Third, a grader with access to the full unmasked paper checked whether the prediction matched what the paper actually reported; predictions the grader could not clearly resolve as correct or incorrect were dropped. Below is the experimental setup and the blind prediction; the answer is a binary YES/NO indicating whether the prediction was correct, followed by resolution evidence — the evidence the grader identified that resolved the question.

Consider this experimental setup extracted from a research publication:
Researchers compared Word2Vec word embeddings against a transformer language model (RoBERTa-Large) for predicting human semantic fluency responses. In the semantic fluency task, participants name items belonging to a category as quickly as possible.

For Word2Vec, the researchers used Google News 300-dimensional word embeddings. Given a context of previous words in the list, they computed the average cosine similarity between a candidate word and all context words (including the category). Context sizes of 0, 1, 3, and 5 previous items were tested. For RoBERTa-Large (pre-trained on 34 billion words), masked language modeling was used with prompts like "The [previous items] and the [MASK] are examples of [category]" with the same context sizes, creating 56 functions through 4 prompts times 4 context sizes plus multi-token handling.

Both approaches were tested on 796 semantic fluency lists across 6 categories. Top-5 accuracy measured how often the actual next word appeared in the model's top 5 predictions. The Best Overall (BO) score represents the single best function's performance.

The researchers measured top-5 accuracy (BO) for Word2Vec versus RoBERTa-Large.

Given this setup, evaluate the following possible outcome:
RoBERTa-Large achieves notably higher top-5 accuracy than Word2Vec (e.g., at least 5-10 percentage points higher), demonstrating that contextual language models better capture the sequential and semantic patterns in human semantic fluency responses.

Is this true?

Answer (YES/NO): YES